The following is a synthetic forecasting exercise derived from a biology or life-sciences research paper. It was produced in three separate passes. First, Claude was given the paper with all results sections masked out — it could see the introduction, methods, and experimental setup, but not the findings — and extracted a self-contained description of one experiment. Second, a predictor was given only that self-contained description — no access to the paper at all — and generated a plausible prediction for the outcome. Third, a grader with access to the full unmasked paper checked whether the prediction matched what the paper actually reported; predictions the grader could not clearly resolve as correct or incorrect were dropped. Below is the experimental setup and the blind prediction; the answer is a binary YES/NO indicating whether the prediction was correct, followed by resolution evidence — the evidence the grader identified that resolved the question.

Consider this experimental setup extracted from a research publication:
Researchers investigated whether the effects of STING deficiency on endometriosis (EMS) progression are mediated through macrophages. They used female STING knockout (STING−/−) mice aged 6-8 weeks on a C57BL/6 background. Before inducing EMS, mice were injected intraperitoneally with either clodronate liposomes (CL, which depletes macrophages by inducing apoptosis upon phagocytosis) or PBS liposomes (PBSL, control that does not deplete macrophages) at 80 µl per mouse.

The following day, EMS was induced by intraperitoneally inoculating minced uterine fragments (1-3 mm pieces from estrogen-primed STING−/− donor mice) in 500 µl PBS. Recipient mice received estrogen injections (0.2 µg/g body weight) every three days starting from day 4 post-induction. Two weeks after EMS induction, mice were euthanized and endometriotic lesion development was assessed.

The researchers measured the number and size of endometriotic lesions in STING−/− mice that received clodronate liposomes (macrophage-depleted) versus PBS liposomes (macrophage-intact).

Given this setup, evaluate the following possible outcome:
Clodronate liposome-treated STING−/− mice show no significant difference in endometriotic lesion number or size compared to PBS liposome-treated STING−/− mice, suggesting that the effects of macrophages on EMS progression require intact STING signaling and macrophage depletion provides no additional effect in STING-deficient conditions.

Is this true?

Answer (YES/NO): NO